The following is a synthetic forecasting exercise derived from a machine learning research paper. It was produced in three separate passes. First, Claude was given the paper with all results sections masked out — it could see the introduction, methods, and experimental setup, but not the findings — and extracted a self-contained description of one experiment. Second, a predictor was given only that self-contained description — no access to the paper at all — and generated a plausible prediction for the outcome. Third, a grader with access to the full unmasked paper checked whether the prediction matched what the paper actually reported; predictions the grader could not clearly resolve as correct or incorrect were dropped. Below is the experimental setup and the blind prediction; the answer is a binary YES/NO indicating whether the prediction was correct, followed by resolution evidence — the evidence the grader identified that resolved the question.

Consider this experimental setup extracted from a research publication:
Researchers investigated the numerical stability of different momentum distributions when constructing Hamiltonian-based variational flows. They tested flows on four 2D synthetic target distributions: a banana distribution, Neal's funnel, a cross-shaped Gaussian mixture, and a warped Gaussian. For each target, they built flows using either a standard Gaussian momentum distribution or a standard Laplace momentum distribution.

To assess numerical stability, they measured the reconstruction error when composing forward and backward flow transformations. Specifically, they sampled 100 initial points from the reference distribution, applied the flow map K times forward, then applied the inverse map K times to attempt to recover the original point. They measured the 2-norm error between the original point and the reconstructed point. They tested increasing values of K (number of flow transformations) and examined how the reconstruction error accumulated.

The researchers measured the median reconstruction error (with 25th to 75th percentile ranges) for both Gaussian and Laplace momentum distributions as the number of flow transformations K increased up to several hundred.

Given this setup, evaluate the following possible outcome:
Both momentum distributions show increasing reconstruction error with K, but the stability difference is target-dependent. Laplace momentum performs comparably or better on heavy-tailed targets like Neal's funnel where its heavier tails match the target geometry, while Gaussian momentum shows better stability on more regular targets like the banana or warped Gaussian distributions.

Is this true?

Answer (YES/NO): NO